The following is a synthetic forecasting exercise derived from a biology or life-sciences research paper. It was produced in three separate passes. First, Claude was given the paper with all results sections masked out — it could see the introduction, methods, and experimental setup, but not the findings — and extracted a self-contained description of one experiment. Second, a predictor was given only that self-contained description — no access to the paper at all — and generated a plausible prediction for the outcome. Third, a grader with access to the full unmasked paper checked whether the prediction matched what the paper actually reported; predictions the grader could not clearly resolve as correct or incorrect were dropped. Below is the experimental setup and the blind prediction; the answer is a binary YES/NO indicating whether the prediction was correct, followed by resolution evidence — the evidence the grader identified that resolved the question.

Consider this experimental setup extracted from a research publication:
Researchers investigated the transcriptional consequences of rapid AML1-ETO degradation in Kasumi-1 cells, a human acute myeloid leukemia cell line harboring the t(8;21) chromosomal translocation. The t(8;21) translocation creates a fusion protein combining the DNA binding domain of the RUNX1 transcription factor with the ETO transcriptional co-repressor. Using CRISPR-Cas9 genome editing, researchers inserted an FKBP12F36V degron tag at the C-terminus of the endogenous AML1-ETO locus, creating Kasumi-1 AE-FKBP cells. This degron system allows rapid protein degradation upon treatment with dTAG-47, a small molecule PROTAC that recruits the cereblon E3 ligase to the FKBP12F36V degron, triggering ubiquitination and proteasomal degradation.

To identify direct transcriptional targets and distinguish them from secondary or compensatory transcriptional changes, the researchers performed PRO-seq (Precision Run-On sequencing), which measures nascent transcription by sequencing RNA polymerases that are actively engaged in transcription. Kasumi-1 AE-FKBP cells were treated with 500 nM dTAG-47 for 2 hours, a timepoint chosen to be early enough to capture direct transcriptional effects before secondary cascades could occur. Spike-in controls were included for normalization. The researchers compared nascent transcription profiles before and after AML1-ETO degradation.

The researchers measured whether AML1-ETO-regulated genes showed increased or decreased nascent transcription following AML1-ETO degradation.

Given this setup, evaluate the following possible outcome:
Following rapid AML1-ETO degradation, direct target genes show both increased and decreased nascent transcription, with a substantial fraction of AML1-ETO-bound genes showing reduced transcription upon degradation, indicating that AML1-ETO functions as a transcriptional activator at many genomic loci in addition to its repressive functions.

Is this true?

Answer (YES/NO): NO